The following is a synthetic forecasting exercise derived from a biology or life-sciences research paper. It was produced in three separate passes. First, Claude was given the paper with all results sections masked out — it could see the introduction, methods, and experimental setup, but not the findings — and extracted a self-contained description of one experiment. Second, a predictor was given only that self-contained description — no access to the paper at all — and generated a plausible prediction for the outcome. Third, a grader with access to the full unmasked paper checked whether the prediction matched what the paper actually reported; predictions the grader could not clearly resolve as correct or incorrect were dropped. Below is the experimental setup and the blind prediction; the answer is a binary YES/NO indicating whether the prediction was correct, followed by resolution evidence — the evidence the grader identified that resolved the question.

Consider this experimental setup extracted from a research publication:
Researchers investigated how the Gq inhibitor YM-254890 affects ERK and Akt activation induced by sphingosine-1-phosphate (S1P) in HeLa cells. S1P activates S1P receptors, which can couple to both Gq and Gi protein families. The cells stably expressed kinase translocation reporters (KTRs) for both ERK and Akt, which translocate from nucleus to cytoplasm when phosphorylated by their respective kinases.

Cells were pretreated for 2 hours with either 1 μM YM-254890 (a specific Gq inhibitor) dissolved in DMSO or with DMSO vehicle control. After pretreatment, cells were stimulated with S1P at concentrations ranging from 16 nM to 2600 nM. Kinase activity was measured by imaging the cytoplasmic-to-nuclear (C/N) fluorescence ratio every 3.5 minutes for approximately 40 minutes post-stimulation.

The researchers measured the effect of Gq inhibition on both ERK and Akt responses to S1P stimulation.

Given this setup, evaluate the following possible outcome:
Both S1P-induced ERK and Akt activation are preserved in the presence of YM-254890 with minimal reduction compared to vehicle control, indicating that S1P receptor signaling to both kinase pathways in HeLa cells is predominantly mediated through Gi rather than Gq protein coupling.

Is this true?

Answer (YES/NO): NO